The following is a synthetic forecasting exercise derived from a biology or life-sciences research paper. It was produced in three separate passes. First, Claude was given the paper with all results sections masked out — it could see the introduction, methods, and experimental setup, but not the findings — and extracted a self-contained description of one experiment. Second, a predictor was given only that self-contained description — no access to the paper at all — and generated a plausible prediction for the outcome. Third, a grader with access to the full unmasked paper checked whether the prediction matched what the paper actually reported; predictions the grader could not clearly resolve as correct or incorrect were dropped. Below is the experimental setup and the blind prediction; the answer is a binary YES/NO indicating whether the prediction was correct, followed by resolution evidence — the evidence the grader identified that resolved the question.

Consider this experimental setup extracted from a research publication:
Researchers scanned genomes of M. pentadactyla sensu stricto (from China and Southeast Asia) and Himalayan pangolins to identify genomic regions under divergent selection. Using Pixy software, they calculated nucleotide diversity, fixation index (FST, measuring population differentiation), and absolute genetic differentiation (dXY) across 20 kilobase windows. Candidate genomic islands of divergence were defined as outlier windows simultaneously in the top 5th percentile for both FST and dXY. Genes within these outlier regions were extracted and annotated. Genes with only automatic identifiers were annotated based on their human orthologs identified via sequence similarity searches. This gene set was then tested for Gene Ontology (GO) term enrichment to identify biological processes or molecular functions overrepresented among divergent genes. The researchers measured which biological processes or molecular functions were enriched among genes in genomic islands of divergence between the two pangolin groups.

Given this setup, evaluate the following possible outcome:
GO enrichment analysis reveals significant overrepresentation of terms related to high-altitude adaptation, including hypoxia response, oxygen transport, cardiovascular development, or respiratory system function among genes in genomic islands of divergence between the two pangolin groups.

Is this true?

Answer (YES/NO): NO